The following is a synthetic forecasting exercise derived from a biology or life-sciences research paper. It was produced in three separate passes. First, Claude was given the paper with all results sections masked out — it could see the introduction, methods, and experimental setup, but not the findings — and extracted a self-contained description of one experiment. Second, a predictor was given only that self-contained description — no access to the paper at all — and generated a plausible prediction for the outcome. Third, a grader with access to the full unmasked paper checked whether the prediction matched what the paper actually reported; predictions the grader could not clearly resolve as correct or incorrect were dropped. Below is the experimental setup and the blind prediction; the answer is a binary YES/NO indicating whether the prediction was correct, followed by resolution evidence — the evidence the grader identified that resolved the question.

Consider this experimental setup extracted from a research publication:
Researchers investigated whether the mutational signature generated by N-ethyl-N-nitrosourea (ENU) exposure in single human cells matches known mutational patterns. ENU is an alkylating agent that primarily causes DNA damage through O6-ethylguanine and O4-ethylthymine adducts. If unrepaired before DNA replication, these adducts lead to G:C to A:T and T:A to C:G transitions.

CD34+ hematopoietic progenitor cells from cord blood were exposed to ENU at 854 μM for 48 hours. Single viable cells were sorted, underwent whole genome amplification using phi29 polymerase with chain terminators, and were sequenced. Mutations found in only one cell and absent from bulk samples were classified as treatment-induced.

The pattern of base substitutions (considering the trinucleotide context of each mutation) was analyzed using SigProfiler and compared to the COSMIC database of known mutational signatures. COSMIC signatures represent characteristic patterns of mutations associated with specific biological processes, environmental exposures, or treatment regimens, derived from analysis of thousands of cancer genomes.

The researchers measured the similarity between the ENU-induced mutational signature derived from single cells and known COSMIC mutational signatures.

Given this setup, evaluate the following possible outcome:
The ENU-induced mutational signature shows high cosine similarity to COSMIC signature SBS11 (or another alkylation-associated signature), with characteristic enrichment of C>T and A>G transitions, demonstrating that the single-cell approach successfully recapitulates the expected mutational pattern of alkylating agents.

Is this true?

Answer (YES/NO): NO